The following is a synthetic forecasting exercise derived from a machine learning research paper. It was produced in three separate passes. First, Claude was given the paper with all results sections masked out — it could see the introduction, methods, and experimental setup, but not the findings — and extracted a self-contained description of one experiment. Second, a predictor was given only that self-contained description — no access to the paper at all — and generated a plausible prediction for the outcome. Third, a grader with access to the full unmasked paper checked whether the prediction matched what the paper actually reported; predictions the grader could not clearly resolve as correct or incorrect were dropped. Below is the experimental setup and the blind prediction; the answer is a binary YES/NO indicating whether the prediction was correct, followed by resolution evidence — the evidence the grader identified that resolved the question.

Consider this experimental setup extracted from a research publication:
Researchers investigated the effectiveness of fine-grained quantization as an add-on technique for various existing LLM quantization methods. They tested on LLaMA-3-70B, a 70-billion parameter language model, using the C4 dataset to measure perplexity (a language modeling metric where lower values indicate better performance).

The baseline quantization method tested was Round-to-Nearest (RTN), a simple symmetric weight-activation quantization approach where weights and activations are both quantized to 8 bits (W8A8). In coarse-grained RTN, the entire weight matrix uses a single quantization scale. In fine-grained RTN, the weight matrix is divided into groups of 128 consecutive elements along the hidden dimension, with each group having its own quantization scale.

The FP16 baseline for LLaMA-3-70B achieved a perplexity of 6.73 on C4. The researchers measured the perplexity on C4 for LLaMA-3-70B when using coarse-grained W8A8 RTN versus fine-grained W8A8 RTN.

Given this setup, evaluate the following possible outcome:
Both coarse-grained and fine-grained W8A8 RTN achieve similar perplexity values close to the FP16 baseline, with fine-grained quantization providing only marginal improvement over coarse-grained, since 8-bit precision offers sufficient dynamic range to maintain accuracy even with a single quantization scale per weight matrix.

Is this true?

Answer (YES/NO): NO